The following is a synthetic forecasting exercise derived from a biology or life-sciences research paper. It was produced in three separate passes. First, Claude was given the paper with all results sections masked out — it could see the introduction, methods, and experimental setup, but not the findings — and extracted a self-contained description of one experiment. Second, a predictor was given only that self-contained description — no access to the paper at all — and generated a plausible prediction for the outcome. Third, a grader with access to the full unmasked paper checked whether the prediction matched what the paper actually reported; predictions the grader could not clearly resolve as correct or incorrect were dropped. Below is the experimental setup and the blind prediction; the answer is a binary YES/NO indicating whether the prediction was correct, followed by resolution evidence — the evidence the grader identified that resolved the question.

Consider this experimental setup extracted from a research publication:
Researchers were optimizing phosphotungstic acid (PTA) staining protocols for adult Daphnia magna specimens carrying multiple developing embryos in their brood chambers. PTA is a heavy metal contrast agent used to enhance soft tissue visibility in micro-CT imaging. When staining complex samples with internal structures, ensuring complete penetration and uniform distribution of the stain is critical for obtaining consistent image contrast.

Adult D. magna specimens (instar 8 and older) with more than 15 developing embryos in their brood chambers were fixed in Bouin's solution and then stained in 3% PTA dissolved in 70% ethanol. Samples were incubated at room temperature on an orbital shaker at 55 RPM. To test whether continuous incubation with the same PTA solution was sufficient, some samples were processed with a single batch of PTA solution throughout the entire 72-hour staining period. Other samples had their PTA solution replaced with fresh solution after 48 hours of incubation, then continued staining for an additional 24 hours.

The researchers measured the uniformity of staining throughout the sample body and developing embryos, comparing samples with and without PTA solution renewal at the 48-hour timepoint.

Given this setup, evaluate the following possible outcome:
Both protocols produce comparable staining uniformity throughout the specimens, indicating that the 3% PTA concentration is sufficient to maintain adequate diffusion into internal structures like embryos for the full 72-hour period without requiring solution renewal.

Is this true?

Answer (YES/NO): NO